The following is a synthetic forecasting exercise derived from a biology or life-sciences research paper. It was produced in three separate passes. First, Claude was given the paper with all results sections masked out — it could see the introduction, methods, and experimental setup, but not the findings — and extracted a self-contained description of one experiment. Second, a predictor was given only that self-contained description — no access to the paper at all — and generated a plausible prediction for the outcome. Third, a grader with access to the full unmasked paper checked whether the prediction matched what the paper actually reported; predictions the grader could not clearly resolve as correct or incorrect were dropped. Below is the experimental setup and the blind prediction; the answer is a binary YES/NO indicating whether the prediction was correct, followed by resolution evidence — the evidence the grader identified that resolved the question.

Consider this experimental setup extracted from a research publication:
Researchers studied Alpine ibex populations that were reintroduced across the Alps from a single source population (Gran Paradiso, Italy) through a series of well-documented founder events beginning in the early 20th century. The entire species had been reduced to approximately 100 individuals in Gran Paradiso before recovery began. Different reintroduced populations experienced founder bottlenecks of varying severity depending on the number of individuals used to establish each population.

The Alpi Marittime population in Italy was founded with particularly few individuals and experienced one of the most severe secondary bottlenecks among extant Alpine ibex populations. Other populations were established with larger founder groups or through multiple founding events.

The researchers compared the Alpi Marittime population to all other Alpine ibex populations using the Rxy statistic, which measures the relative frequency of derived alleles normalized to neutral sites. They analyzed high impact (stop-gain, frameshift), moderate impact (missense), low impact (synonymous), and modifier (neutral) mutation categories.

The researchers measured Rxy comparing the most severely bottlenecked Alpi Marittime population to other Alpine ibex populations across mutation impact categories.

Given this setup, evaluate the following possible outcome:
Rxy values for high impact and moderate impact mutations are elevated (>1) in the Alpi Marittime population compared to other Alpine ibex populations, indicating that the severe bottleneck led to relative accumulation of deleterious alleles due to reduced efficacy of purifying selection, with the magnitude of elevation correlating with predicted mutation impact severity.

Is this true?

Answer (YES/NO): NO